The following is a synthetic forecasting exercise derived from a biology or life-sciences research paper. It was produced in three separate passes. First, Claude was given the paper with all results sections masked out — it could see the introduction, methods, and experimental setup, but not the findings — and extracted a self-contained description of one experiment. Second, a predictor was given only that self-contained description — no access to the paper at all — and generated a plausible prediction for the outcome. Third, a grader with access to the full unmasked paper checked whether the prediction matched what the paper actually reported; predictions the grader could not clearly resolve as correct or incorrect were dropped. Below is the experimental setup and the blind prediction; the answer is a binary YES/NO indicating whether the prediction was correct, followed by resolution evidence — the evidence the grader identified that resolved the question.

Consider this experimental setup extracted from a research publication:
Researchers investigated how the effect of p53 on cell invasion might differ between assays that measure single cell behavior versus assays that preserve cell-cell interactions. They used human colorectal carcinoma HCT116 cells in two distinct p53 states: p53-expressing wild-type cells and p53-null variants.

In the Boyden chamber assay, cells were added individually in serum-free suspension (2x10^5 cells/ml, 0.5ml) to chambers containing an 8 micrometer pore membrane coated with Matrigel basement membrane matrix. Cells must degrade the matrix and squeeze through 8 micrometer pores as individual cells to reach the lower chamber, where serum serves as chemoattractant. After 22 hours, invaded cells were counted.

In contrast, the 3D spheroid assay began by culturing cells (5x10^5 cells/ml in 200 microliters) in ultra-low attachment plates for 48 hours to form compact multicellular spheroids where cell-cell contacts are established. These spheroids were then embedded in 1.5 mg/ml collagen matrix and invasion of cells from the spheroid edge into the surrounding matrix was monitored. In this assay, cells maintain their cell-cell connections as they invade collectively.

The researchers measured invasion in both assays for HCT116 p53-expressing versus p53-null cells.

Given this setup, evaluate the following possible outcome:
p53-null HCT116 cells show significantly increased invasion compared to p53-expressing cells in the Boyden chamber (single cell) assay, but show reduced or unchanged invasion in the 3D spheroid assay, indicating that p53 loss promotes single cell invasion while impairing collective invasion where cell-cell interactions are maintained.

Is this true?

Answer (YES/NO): YES